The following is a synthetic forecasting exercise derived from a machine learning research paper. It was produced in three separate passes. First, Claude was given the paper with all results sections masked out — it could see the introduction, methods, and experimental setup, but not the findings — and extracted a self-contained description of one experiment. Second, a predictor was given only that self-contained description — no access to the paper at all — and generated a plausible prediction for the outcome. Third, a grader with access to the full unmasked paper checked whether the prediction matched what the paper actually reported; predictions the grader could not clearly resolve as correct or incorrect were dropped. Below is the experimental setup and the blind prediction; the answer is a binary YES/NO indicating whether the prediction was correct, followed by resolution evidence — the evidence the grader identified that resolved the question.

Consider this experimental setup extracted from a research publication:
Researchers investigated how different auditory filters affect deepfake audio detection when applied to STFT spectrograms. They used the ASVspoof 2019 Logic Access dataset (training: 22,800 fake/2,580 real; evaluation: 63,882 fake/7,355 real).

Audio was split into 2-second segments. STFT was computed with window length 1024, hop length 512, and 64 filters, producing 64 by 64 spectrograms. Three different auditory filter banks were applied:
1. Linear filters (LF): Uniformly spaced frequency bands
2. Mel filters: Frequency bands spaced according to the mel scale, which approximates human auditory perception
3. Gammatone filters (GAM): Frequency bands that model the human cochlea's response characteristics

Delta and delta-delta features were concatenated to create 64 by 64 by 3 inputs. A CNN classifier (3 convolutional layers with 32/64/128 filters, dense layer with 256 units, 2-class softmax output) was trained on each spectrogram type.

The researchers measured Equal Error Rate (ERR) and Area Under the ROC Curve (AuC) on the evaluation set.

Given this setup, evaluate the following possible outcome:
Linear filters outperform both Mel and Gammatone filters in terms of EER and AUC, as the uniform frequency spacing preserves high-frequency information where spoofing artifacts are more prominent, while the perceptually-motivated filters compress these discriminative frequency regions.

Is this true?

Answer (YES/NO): NO